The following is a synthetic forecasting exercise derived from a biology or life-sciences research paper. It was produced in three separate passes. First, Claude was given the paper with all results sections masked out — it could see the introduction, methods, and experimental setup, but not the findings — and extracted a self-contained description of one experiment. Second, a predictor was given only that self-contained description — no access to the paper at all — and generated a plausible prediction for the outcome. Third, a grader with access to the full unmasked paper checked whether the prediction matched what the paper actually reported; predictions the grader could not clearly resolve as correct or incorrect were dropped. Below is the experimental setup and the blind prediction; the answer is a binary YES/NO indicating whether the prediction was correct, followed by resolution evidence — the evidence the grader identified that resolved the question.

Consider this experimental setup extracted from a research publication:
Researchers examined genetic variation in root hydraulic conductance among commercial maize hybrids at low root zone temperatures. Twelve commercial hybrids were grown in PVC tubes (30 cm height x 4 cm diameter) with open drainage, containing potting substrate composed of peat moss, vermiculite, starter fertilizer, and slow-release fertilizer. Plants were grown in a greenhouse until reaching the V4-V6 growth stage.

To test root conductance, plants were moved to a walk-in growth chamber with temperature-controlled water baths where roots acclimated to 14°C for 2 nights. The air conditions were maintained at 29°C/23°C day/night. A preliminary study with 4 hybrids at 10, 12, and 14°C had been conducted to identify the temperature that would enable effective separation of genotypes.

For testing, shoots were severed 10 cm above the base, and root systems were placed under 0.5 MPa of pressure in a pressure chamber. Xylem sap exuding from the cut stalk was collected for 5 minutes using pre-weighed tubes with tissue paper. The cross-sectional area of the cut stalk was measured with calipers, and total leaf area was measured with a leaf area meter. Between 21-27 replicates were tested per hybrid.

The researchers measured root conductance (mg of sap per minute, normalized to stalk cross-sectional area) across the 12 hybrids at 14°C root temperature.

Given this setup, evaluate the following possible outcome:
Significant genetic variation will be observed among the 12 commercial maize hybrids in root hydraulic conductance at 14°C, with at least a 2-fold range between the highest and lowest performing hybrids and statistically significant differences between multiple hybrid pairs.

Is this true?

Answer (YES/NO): NO